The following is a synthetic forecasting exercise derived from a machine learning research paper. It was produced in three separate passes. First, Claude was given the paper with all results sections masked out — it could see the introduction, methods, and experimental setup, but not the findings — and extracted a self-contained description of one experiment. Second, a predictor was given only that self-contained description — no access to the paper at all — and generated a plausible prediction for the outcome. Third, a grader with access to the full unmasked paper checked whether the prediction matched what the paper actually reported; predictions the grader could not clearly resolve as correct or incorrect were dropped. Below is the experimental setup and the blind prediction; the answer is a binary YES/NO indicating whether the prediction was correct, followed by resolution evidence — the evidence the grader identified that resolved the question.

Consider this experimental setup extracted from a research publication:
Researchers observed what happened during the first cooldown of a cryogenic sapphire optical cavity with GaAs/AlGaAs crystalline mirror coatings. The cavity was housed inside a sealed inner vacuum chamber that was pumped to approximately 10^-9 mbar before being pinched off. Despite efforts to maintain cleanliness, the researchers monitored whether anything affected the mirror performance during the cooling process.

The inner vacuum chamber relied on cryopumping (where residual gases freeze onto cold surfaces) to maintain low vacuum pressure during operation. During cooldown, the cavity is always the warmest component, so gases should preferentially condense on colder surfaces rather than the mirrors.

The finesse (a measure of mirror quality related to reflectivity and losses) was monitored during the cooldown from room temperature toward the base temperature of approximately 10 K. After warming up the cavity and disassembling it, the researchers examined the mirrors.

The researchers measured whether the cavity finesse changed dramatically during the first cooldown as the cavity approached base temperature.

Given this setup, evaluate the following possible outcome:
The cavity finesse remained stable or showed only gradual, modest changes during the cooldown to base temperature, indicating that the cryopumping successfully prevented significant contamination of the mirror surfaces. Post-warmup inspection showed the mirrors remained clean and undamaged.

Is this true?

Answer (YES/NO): NO